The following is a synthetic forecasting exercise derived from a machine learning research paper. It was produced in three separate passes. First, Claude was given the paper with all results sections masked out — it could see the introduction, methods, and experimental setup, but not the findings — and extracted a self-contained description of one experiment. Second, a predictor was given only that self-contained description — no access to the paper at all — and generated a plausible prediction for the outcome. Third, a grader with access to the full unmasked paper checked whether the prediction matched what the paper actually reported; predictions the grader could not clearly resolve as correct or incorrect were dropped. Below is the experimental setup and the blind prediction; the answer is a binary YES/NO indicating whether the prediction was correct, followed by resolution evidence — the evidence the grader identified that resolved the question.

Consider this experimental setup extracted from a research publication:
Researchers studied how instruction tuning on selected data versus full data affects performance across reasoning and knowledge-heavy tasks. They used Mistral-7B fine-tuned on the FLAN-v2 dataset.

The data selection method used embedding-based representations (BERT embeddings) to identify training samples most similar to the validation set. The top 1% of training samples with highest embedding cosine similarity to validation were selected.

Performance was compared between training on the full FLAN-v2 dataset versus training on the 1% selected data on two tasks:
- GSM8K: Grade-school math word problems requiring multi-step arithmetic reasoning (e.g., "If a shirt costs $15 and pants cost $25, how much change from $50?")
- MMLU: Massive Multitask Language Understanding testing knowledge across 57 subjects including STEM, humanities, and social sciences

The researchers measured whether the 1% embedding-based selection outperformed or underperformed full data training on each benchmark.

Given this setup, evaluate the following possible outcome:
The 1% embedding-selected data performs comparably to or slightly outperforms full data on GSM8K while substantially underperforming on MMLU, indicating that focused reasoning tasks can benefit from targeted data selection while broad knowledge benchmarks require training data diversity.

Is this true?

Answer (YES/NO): NO